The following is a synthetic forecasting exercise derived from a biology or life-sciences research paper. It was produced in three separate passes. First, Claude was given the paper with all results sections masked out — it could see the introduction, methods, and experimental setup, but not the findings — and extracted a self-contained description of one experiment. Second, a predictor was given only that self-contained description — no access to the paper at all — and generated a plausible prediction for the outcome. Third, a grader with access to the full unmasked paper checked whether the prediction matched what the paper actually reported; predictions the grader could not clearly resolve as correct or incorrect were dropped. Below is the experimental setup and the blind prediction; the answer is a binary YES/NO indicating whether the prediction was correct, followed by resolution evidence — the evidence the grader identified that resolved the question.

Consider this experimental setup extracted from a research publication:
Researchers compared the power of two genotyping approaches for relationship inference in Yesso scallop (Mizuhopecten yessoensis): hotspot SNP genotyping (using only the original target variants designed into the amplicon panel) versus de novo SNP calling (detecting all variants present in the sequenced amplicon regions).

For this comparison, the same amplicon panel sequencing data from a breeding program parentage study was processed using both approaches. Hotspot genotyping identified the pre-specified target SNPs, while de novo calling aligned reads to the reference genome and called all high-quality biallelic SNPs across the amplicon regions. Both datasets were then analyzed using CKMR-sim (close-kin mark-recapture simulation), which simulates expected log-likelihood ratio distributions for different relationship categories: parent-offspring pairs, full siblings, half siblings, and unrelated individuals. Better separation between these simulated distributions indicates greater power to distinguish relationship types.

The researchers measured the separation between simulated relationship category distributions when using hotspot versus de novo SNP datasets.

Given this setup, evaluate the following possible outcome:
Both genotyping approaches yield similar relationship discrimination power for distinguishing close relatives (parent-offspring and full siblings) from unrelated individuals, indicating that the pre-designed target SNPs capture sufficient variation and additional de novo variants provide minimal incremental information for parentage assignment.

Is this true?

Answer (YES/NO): NO